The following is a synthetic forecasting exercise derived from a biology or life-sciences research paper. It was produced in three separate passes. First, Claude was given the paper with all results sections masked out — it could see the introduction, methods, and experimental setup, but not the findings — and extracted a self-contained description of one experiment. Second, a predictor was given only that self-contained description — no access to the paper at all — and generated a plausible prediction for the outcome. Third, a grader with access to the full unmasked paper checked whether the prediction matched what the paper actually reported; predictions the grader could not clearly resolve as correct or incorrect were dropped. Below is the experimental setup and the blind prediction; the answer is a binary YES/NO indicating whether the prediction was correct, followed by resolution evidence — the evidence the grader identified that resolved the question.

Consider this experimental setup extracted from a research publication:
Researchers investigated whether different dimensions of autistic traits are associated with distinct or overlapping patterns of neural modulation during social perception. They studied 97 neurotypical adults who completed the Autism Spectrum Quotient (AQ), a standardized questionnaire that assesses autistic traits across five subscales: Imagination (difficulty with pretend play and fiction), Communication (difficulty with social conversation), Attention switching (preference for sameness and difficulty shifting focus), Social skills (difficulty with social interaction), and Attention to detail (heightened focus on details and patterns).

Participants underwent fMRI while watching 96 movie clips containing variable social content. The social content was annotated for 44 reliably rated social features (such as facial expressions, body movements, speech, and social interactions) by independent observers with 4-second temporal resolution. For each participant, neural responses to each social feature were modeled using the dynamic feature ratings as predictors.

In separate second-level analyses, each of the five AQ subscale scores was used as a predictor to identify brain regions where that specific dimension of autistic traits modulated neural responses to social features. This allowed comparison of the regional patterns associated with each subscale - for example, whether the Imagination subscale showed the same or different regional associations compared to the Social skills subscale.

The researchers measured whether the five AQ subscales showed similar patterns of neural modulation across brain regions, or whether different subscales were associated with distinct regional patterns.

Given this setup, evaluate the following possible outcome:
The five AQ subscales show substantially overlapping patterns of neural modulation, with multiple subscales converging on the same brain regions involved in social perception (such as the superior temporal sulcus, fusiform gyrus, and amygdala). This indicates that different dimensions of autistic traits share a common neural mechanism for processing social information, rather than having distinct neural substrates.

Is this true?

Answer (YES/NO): NO